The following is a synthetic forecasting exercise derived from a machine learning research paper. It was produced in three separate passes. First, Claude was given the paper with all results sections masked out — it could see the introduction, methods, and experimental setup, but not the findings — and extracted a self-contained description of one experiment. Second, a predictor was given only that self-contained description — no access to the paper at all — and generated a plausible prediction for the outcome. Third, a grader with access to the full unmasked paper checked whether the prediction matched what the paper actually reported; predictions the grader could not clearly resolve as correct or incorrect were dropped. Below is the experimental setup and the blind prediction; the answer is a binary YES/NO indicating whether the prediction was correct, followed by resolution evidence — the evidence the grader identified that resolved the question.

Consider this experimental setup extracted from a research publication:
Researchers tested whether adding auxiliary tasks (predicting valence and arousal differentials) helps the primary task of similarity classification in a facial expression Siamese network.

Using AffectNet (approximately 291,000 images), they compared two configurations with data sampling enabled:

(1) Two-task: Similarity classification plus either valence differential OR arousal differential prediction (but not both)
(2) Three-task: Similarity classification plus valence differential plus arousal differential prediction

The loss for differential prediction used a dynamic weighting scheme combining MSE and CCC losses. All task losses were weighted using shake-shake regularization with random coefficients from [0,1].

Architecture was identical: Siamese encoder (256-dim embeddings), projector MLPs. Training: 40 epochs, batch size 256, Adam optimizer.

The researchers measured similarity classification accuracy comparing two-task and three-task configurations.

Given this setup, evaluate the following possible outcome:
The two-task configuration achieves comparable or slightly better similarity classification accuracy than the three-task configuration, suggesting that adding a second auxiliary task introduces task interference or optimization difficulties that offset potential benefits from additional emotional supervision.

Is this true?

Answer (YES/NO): NO